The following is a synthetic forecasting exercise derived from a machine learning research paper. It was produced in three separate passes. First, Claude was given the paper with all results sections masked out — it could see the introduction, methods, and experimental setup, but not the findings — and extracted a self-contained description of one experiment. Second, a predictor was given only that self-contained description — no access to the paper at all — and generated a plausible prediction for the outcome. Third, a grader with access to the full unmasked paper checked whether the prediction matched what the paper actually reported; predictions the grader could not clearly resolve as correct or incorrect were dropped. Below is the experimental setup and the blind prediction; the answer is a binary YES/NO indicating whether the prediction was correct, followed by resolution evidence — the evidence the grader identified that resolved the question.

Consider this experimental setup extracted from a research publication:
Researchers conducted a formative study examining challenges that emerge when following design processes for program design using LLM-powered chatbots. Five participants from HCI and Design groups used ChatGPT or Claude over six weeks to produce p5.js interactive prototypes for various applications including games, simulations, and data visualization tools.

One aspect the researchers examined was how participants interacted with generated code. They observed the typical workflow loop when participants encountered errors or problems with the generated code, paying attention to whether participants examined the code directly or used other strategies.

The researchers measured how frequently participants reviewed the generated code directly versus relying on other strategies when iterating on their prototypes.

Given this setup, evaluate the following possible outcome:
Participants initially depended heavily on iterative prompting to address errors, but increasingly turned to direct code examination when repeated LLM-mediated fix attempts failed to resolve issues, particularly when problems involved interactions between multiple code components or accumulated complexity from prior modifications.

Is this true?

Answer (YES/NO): NO